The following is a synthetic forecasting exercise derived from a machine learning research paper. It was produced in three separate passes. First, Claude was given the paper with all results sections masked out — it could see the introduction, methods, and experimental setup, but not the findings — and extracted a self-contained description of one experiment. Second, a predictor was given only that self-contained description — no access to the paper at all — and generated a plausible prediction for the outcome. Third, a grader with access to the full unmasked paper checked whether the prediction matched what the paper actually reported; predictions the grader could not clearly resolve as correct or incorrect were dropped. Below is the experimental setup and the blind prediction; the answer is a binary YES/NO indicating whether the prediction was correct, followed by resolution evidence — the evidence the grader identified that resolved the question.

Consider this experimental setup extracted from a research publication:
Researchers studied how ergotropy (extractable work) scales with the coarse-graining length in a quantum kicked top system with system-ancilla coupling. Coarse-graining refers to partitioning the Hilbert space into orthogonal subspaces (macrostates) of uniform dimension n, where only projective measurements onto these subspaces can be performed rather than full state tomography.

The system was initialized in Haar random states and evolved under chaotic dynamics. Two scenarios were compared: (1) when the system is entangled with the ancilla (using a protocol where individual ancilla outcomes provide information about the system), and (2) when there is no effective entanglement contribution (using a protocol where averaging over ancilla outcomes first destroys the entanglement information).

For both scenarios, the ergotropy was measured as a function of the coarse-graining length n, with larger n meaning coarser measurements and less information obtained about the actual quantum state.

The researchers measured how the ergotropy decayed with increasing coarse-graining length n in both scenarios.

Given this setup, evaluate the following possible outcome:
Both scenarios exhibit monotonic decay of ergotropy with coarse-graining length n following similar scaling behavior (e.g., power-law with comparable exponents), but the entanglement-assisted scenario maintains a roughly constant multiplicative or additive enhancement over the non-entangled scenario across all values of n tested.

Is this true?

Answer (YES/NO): NO